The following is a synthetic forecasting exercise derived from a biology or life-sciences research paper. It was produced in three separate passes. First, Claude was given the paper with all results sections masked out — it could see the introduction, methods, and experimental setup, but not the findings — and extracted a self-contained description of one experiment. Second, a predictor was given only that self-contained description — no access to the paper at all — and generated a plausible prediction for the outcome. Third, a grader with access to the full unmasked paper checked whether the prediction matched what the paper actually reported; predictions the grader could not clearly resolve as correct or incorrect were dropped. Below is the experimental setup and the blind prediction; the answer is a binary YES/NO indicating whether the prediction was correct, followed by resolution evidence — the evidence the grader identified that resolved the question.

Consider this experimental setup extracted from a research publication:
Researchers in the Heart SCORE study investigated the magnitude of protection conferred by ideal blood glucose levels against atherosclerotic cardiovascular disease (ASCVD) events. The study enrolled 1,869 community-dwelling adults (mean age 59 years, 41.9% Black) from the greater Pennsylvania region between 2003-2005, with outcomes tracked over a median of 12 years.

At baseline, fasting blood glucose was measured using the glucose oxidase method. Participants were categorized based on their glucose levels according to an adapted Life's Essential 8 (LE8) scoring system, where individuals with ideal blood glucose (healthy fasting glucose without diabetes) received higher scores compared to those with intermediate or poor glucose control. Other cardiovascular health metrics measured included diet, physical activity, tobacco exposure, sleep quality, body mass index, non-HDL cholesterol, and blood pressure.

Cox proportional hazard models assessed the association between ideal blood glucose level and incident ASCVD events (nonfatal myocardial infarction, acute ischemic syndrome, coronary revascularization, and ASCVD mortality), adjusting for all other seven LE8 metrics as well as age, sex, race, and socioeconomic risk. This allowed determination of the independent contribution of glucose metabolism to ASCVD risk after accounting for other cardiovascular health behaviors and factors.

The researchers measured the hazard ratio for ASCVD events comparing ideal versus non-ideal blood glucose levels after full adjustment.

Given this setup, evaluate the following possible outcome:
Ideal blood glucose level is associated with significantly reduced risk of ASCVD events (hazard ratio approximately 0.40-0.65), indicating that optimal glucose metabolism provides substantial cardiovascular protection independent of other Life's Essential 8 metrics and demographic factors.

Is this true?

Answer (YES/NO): NO